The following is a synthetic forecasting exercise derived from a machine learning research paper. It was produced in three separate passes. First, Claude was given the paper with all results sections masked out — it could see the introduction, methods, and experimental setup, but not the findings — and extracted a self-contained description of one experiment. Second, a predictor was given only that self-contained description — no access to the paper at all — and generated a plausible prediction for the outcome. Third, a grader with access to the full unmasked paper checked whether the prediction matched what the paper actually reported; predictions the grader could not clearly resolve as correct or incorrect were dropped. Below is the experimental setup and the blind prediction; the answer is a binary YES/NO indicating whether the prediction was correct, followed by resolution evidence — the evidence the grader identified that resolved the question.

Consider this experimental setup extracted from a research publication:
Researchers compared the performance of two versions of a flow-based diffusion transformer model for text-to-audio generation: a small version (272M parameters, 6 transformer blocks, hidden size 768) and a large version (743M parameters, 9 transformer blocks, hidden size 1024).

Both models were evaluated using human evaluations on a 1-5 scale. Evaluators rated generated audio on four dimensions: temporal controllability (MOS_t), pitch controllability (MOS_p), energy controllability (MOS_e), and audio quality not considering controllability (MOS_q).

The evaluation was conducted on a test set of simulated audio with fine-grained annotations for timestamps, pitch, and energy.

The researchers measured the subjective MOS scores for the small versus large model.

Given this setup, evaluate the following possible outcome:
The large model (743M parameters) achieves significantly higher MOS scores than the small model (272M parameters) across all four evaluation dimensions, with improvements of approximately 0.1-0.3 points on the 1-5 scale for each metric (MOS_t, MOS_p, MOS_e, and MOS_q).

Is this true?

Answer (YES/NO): NO